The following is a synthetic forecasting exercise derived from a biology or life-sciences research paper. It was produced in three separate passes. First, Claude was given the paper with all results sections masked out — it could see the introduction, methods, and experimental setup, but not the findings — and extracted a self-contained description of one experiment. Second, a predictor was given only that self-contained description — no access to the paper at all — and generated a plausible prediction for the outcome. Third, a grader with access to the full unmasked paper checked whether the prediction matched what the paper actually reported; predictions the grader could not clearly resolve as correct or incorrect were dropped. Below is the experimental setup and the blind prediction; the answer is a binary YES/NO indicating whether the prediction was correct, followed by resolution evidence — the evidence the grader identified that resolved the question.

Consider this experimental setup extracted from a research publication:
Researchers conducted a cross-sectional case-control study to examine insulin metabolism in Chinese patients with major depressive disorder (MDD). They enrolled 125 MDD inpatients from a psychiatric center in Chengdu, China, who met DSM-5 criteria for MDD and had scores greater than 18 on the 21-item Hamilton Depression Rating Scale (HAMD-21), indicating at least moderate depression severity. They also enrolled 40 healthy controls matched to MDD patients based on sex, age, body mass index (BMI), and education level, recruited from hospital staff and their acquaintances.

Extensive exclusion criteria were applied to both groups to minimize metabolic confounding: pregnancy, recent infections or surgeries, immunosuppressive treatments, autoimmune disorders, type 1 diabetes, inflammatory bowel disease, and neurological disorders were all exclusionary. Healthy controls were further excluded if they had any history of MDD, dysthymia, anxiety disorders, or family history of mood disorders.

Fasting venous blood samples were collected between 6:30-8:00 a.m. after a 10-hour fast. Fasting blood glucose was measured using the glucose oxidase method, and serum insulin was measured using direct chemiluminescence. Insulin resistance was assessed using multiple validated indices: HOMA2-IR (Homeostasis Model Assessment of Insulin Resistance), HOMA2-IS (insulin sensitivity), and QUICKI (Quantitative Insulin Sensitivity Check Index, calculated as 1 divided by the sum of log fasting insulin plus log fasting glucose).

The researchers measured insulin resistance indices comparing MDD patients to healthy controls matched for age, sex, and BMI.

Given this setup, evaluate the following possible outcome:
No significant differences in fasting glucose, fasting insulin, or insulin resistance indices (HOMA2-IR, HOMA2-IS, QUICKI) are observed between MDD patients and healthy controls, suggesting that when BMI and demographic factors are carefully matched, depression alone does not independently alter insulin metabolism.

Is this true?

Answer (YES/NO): NO